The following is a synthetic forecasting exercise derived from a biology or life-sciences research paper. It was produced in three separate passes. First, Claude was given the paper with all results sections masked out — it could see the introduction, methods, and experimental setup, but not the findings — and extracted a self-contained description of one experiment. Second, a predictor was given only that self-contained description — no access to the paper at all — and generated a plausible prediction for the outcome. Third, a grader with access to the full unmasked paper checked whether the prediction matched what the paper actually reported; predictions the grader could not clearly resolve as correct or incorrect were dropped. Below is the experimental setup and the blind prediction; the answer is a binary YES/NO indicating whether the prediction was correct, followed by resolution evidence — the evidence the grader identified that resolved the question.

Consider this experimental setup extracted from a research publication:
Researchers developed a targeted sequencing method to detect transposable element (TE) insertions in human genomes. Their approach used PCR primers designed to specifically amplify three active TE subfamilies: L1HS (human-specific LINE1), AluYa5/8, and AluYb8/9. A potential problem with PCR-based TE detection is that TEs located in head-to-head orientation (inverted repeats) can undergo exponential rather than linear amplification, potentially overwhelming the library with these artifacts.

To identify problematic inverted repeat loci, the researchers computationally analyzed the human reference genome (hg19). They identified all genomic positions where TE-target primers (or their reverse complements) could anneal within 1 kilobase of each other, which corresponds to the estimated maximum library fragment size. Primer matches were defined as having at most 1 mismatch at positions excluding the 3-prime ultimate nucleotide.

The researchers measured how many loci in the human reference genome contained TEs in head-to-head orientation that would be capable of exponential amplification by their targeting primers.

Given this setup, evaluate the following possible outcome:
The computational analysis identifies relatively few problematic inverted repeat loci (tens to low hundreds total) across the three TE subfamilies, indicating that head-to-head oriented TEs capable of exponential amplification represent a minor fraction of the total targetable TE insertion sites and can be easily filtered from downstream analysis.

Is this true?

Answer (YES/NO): NO